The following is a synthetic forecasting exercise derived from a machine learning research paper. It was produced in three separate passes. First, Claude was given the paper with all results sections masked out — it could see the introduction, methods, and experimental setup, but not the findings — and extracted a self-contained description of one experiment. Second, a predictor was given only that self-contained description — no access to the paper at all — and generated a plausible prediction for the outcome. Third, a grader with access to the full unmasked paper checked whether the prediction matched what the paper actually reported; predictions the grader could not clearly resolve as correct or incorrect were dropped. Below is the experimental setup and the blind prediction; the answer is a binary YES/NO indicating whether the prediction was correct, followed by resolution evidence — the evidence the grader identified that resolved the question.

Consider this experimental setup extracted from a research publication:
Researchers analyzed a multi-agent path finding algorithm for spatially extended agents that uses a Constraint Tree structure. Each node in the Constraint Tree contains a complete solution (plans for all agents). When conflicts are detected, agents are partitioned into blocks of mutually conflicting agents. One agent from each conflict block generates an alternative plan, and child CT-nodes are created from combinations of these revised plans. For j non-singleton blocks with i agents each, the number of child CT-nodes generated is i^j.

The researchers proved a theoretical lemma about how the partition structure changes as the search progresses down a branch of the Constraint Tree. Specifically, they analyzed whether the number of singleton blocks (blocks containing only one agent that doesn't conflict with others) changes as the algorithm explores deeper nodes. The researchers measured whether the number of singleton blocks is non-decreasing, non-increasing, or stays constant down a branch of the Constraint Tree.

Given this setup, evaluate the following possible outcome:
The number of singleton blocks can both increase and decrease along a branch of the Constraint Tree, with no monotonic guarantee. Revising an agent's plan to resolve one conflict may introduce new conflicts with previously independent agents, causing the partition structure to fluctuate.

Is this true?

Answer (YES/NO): NO